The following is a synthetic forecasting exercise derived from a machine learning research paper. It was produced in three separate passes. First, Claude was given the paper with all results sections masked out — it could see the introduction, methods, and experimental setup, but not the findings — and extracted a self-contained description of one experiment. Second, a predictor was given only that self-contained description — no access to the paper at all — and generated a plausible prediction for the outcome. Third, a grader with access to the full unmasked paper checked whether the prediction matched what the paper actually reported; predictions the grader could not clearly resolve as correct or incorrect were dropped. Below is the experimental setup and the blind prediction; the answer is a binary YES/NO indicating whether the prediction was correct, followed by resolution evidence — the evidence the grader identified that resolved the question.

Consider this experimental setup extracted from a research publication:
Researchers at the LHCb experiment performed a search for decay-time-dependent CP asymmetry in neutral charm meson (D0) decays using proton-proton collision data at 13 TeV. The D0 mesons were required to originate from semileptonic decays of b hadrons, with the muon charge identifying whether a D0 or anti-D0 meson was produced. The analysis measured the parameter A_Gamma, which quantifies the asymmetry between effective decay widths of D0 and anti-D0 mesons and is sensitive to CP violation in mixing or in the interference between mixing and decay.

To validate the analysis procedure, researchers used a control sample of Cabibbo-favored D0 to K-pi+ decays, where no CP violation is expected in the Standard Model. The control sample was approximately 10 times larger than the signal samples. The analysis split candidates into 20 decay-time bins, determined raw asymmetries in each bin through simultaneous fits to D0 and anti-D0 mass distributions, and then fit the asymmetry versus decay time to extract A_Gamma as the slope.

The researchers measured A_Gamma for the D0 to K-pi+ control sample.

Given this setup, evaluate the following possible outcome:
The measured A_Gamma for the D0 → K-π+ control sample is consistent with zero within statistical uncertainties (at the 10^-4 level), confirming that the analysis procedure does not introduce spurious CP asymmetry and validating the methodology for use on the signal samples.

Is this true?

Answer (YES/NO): YES